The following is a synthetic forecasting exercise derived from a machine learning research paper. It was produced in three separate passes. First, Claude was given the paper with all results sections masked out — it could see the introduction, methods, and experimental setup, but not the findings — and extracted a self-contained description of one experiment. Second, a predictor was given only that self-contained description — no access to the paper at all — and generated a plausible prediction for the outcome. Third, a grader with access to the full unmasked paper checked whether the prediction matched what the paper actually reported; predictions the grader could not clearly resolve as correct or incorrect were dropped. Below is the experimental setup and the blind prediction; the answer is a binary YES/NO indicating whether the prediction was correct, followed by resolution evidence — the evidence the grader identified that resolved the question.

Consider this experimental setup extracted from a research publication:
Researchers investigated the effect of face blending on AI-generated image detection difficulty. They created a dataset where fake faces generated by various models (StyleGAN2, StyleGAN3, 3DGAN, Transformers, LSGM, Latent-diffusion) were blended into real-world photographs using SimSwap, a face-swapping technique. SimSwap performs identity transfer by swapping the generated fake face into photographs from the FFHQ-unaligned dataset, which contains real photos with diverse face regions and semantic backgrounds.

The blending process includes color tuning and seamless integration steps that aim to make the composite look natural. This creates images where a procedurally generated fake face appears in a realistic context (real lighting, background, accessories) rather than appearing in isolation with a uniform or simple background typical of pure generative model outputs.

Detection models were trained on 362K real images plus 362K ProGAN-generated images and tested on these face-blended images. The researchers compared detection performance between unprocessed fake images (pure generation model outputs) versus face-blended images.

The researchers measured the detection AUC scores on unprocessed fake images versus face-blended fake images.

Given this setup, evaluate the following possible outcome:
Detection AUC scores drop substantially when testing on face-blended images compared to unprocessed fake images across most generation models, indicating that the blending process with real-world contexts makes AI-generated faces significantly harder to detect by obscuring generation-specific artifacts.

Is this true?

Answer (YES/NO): NO